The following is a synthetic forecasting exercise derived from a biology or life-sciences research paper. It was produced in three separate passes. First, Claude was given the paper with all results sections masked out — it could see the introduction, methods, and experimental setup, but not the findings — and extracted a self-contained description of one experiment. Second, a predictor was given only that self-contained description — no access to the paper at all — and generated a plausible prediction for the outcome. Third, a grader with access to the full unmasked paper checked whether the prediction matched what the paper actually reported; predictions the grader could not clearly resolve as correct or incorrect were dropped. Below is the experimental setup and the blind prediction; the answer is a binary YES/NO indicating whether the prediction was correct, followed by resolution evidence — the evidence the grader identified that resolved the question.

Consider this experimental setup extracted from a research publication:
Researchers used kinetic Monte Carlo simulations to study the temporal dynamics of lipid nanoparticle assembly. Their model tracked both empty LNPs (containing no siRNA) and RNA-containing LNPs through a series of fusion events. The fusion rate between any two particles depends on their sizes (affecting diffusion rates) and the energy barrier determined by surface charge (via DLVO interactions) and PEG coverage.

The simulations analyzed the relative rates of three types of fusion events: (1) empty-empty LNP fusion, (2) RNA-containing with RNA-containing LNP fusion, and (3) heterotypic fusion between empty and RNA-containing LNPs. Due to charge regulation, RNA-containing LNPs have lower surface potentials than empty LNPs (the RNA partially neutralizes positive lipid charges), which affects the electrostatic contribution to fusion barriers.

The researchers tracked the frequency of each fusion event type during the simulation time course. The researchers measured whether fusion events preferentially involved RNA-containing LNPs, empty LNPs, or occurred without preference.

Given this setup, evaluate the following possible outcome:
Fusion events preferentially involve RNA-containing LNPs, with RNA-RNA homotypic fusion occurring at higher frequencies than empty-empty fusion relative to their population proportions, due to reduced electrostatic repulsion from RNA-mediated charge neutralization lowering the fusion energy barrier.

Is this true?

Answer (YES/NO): YES